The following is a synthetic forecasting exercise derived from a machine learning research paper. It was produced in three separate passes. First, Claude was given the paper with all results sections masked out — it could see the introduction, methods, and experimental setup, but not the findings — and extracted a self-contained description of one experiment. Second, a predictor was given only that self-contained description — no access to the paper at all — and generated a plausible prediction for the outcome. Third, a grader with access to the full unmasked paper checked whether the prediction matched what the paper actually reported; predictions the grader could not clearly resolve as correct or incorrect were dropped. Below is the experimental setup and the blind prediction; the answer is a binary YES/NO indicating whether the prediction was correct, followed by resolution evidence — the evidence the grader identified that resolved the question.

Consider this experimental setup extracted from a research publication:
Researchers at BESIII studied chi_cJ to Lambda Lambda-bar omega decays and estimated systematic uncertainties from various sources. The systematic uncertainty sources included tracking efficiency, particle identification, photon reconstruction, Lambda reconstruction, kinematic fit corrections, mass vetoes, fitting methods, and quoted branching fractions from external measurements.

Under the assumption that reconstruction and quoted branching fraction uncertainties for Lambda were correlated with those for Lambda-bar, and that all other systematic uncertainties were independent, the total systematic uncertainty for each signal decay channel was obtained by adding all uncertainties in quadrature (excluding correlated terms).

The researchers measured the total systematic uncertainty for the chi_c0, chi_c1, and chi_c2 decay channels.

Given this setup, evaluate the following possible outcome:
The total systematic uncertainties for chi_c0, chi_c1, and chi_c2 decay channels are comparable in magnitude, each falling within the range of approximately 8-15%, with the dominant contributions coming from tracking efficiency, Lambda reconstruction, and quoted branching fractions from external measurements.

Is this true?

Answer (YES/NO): NO